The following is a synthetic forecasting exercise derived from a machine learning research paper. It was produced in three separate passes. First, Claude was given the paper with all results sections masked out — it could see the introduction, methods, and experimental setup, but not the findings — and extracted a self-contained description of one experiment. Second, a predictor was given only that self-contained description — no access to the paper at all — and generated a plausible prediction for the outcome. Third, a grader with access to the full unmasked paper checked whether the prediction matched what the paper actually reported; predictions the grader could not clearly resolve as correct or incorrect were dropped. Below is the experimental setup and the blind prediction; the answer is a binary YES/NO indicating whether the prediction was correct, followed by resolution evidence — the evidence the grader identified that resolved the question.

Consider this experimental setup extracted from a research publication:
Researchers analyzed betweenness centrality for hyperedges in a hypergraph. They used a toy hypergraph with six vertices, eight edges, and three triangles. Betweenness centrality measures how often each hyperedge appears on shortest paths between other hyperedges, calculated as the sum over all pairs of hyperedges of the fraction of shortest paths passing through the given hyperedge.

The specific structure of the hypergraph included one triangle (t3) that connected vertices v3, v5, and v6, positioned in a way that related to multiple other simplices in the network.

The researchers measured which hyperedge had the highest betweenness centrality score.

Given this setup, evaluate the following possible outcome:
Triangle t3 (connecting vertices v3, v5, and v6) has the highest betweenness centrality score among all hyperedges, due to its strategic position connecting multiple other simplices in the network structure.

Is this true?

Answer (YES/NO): YES